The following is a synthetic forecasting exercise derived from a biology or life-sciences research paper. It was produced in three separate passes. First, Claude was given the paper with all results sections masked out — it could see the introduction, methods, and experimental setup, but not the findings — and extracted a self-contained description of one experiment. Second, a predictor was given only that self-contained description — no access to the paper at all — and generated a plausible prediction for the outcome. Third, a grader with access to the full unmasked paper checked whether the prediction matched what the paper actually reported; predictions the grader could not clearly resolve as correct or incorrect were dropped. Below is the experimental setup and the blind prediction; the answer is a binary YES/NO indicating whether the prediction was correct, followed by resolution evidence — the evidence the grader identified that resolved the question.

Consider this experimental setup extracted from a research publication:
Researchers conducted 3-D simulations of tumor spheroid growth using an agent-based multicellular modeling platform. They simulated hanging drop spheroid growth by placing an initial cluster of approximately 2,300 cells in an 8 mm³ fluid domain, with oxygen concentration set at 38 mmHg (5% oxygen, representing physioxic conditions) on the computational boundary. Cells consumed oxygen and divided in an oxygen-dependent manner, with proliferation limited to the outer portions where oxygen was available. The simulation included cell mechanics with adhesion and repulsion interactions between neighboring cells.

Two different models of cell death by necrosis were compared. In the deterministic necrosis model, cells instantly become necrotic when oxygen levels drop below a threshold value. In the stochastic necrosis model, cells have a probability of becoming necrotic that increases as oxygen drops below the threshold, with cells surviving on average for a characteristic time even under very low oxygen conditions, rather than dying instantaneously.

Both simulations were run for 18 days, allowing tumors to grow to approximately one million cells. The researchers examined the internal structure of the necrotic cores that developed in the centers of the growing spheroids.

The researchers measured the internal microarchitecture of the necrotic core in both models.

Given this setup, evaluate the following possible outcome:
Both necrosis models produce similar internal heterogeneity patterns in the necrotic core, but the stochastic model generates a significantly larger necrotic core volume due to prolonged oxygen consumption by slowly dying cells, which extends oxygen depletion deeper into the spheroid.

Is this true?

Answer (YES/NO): NO